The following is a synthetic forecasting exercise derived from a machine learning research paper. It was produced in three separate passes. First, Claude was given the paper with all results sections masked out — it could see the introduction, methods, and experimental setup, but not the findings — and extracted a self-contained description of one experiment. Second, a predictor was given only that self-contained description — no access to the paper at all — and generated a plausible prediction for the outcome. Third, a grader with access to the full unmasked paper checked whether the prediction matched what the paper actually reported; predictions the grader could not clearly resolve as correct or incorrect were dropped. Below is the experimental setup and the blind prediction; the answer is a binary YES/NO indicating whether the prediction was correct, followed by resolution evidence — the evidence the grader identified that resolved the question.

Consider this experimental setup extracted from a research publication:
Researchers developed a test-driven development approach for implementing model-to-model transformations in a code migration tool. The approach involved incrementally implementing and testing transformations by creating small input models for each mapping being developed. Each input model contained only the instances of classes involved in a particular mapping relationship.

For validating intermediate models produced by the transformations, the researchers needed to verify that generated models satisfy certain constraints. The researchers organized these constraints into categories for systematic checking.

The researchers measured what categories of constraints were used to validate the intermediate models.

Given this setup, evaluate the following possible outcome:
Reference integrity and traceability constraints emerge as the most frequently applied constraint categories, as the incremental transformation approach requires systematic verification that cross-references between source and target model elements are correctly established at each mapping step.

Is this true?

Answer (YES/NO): NO